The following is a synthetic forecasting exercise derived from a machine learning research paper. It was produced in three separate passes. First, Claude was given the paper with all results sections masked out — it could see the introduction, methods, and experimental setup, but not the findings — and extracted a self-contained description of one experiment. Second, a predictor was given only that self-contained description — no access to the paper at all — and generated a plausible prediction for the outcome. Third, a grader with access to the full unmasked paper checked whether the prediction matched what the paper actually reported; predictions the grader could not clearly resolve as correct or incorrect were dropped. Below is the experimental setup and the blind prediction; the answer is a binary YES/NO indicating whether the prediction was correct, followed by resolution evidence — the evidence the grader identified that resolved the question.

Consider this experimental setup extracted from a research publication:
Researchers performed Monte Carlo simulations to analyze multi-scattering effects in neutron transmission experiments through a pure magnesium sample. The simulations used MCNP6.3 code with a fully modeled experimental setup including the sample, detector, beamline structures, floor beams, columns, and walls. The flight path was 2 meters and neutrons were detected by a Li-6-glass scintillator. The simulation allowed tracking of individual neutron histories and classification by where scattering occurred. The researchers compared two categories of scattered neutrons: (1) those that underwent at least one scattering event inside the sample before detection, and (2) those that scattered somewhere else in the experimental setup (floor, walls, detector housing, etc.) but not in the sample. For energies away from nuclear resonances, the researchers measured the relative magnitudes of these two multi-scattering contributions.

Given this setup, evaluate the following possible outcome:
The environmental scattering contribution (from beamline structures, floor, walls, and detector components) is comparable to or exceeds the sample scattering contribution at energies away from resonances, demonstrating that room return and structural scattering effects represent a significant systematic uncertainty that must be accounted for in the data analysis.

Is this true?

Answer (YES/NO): YES